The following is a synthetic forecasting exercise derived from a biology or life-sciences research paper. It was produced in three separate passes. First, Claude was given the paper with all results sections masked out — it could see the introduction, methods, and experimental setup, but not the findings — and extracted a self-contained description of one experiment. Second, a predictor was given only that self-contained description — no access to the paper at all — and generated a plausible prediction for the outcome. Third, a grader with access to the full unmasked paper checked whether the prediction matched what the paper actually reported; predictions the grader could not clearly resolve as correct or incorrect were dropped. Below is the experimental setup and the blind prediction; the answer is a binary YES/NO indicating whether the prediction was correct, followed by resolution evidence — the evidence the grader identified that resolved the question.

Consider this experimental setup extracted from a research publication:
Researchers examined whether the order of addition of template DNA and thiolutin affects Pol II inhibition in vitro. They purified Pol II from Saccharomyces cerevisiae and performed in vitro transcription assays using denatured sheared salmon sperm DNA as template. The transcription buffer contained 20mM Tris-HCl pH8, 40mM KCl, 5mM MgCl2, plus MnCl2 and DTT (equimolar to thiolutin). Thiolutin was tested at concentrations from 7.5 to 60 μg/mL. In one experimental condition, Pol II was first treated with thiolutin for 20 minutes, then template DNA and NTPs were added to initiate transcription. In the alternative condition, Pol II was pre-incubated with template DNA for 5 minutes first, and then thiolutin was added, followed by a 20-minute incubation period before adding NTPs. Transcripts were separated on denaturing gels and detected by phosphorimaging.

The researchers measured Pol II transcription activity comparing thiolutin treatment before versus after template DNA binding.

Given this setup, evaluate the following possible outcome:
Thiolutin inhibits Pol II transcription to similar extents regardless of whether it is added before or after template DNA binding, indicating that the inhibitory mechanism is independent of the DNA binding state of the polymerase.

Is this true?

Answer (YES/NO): NO